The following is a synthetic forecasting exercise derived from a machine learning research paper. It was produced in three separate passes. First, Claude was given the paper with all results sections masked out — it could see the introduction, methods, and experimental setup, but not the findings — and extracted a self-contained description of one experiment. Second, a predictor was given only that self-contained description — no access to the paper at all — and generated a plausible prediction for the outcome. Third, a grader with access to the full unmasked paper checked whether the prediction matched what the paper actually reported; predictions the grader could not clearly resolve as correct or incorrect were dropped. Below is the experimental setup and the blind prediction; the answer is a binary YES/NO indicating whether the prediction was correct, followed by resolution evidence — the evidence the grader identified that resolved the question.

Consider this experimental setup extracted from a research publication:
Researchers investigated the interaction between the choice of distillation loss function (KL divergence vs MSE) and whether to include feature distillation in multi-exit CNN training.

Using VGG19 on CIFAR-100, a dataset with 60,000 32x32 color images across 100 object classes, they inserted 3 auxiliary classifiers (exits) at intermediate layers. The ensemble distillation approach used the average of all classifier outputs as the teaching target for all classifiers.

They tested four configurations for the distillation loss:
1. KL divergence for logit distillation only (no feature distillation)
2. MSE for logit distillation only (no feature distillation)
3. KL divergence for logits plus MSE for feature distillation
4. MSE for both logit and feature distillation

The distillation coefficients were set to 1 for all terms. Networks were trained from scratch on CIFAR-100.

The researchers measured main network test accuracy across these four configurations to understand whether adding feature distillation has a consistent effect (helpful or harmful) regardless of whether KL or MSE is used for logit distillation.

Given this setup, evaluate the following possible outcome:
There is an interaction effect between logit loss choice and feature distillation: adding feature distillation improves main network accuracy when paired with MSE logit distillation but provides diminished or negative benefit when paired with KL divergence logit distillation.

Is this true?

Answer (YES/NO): NO